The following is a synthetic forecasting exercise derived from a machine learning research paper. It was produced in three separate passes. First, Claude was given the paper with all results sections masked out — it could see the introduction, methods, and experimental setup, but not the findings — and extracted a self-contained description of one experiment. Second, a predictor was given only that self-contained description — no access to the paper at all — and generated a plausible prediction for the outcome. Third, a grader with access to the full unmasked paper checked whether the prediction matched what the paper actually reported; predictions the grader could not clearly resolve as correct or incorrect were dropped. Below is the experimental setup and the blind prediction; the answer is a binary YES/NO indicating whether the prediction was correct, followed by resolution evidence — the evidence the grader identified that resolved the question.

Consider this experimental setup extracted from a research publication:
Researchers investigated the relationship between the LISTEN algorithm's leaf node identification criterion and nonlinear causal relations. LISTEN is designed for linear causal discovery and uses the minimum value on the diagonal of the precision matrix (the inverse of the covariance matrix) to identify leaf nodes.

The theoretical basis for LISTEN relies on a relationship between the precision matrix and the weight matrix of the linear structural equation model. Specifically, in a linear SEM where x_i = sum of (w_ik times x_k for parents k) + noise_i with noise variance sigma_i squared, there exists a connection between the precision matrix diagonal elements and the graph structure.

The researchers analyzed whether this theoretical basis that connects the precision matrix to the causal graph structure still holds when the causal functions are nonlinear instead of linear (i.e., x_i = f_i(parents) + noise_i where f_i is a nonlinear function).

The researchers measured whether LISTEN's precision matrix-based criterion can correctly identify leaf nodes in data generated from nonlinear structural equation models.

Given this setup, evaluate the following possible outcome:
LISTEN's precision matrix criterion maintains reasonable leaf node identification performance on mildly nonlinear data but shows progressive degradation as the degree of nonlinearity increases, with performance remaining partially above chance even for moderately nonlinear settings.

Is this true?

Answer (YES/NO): NO